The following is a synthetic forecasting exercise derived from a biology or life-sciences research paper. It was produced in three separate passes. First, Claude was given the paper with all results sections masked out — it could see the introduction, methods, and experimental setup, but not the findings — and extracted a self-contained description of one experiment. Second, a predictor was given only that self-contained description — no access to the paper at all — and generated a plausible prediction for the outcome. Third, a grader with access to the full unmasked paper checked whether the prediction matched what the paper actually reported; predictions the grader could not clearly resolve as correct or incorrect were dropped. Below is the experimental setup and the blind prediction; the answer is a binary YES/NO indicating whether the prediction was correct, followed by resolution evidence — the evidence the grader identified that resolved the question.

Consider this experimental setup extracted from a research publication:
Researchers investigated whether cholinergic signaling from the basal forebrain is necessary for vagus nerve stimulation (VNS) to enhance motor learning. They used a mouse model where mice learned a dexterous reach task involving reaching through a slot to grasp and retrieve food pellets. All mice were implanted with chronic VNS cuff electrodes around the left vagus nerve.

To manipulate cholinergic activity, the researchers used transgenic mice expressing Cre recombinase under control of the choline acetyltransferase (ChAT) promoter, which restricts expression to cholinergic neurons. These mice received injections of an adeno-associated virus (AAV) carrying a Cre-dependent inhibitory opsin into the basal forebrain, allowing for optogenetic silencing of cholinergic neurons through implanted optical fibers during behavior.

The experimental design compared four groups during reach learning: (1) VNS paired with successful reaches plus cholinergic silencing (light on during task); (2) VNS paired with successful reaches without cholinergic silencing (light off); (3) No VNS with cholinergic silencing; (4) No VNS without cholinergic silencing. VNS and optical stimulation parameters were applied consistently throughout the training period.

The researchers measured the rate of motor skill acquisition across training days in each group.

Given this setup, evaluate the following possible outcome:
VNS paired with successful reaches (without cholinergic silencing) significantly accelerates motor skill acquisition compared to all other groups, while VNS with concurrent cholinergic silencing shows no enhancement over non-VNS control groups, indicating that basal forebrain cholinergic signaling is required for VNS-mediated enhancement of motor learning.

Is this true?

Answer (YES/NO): YES